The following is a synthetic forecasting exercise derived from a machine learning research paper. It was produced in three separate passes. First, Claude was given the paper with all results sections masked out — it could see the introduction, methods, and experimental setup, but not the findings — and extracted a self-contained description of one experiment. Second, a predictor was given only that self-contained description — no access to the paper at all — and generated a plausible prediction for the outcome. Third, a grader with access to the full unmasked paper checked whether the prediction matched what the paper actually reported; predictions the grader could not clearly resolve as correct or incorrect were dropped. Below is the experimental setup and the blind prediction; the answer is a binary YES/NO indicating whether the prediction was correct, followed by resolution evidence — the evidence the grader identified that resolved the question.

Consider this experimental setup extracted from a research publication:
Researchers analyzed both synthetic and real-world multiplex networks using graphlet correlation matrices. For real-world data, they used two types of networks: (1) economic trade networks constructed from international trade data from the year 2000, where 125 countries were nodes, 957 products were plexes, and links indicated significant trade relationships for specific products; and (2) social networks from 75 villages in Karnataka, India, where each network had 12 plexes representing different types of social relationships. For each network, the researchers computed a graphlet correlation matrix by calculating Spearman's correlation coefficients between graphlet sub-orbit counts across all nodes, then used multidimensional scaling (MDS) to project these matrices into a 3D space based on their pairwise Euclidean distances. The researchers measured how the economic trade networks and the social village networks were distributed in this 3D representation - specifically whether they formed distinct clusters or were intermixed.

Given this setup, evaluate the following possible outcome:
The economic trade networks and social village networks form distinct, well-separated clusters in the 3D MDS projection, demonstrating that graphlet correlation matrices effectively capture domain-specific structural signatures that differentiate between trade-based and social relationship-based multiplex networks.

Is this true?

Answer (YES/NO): YES